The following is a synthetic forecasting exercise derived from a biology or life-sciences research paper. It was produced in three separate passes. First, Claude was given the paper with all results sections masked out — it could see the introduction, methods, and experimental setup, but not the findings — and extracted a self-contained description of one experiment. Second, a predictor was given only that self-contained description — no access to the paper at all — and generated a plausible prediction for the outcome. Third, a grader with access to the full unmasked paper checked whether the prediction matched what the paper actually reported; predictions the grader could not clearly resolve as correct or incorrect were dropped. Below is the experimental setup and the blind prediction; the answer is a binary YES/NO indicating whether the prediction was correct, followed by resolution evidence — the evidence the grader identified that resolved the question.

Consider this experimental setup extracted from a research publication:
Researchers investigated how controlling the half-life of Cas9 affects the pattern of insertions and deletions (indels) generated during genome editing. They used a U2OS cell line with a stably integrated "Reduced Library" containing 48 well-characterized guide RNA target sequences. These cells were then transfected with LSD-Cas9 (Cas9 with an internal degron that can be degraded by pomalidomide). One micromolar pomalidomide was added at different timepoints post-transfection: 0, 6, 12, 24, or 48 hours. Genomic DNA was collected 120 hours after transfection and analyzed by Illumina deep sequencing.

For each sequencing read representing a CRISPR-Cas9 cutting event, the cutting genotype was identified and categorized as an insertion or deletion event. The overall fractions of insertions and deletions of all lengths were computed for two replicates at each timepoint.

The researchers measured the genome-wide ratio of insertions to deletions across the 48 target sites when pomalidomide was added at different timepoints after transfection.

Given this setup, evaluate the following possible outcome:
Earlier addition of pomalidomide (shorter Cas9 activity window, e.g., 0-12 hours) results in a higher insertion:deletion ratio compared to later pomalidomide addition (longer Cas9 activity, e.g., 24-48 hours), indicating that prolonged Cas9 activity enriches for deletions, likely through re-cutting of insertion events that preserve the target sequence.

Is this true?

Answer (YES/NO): NO